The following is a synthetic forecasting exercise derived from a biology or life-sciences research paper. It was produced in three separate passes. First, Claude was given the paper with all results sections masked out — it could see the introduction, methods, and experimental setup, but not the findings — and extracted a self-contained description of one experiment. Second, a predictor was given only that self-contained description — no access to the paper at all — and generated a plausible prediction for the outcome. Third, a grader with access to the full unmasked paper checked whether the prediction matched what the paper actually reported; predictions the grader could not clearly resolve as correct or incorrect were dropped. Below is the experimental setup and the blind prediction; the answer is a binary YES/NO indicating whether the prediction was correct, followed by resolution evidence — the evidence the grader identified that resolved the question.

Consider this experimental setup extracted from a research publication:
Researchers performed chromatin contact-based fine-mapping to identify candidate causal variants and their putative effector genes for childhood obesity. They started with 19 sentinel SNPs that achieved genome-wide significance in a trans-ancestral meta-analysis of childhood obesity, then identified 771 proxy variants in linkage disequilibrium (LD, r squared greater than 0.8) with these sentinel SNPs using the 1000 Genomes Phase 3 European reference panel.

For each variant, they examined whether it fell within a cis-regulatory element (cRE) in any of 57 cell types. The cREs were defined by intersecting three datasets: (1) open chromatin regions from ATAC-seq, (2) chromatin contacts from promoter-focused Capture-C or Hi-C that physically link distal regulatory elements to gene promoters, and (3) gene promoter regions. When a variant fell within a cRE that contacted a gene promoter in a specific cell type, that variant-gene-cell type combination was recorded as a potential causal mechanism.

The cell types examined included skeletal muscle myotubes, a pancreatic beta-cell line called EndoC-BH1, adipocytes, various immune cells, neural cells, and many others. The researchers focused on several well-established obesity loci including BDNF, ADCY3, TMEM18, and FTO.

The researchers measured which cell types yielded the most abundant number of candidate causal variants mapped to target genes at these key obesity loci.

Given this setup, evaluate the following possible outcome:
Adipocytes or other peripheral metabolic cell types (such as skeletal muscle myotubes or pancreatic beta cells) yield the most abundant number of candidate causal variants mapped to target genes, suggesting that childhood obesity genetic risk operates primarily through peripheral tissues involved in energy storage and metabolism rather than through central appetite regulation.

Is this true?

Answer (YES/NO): YES